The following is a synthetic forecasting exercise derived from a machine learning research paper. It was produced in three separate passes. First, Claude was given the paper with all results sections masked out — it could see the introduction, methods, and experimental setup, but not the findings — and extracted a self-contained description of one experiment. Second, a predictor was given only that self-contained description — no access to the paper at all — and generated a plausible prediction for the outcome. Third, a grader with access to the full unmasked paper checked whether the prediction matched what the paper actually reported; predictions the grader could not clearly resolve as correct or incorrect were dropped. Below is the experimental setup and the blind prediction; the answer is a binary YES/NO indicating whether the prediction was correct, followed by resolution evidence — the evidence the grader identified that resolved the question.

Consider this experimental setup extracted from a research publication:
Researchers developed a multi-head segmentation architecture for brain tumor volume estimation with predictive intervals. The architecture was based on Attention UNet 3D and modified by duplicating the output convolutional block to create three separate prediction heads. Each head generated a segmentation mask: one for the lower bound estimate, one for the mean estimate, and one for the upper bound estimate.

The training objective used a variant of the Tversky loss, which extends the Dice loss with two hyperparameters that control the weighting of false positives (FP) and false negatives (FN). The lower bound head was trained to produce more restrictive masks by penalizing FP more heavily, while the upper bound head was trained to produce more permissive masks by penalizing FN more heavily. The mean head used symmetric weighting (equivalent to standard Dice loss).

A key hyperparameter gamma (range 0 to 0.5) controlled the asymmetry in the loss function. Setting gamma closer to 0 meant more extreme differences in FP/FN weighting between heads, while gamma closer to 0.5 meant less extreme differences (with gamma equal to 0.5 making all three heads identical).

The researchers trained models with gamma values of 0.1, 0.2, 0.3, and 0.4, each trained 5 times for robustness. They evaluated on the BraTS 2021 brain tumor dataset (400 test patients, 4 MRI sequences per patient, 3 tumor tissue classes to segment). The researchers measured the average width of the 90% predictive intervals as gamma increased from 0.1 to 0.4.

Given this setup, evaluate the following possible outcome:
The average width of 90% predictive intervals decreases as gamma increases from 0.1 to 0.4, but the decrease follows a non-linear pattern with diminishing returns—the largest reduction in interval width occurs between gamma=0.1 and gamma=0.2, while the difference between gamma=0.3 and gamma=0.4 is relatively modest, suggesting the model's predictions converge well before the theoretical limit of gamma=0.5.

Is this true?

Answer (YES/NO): NO